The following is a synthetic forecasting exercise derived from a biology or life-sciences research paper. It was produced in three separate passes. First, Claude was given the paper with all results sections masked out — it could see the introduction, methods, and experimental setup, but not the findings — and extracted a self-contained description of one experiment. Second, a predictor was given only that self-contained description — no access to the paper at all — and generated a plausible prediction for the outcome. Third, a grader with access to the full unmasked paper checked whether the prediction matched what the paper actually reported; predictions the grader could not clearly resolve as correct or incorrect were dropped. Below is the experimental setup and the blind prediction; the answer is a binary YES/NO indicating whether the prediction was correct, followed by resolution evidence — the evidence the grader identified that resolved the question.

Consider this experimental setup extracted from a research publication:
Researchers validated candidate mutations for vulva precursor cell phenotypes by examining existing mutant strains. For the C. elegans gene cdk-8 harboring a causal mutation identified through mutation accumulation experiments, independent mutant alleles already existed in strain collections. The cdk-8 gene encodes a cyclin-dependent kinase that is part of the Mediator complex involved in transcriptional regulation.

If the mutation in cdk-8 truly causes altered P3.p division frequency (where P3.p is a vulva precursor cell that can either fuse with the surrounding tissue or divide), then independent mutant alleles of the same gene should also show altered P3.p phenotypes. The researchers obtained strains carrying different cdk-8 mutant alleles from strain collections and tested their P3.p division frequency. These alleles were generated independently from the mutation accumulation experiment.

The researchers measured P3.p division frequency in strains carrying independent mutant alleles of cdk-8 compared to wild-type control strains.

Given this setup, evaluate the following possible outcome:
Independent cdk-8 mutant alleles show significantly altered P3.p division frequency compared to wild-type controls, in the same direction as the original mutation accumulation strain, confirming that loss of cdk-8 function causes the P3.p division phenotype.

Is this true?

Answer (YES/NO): YES